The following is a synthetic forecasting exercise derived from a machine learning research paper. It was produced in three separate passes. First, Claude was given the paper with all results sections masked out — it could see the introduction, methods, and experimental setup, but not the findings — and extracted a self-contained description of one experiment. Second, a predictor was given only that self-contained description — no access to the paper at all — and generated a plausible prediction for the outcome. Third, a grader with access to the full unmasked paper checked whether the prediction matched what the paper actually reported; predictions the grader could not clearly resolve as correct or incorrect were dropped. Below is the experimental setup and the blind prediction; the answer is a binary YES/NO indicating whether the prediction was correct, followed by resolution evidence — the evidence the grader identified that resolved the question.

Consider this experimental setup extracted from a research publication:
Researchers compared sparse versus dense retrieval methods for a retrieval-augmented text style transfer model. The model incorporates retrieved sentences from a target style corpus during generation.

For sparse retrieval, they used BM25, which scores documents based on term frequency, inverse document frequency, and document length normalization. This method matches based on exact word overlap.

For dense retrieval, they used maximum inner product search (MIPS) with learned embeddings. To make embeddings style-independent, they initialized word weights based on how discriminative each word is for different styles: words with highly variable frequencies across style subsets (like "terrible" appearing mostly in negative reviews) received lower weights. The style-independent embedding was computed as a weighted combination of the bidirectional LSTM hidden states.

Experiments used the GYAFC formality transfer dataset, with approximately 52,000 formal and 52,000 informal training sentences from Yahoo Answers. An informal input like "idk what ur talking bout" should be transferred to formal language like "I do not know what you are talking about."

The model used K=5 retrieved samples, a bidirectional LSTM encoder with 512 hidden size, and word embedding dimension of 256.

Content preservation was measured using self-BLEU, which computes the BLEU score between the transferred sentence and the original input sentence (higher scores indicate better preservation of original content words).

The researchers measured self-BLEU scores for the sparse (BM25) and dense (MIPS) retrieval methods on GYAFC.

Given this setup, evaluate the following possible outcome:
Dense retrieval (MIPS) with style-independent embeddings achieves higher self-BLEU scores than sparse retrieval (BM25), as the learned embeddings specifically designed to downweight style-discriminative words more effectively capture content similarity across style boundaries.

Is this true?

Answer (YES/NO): NO